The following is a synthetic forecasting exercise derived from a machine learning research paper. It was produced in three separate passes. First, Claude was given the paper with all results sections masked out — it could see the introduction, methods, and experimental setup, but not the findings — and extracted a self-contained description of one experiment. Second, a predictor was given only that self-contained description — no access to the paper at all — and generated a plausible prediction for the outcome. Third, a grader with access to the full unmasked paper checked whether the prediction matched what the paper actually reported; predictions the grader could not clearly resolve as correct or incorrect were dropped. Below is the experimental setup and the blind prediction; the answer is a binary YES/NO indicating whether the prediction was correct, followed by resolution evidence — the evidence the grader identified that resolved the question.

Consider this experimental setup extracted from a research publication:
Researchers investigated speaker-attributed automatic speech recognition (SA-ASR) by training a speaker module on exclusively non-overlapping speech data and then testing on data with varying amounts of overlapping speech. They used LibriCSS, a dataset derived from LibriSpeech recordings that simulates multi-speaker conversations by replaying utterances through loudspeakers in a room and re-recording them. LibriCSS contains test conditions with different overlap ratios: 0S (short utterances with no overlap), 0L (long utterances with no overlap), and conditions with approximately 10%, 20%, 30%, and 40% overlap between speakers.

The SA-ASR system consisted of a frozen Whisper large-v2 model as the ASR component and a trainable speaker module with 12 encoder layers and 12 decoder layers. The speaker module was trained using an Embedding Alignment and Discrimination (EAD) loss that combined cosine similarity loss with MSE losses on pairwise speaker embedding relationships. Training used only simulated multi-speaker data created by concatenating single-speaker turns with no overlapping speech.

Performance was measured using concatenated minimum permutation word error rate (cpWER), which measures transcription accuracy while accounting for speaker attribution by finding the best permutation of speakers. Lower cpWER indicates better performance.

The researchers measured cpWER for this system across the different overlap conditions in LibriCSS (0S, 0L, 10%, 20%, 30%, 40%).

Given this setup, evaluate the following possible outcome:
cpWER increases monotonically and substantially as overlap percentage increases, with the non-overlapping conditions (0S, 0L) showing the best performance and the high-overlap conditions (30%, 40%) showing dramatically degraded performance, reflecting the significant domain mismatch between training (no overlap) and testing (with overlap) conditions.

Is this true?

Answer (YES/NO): YES